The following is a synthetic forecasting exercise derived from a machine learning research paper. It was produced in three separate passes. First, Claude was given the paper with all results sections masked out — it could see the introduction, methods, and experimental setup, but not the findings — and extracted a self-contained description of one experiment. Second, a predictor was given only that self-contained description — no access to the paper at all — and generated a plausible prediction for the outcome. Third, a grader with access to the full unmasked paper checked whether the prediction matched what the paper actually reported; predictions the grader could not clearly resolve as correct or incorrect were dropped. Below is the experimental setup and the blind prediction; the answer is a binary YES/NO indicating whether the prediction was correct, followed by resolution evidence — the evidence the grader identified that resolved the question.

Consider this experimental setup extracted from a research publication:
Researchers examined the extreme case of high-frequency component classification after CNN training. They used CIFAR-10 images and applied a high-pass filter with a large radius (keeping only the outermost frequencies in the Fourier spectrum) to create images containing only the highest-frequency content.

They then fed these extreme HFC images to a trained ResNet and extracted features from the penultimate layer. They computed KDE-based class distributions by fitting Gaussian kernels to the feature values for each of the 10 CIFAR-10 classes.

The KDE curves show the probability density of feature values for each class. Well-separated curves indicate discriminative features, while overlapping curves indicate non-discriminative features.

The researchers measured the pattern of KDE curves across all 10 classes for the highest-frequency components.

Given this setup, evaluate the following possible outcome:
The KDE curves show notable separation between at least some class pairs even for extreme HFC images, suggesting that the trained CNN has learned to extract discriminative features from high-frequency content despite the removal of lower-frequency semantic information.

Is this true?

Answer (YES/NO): NO